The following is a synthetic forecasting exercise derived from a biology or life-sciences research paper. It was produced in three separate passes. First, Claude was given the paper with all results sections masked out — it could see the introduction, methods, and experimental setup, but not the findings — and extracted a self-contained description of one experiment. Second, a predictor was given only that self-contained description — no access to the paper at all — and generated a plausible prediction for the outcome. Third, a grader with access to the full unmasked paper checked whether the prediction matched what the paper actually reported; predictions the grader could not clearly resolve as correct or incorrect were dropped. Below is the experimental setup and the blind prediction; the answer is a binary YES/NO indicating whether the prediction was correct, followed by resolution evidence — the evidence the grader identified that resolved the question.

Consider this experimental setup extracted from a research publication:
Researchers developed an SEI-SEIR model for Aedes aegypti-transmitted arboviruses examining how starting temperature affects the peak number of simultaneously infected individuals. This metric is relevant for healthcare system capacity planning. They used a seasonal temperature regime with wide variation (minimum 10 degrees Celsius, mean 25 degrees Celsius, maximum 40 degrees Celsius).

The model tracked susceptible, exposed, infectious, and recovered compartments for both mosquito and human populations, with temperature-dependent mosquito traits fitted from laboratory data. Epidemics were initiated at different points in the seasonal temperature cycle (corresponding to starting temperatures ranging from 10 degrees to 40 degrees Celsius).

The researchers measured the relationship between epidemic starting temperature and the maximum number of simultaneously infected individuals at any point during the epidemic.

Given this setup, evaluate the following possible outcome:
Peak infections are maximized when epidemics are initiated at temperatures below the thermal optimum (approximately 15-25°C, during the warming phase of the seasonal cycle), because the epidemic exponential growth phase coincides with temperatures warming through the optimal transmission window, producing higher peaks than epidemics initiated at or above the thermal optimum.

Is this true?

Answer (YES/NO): YES